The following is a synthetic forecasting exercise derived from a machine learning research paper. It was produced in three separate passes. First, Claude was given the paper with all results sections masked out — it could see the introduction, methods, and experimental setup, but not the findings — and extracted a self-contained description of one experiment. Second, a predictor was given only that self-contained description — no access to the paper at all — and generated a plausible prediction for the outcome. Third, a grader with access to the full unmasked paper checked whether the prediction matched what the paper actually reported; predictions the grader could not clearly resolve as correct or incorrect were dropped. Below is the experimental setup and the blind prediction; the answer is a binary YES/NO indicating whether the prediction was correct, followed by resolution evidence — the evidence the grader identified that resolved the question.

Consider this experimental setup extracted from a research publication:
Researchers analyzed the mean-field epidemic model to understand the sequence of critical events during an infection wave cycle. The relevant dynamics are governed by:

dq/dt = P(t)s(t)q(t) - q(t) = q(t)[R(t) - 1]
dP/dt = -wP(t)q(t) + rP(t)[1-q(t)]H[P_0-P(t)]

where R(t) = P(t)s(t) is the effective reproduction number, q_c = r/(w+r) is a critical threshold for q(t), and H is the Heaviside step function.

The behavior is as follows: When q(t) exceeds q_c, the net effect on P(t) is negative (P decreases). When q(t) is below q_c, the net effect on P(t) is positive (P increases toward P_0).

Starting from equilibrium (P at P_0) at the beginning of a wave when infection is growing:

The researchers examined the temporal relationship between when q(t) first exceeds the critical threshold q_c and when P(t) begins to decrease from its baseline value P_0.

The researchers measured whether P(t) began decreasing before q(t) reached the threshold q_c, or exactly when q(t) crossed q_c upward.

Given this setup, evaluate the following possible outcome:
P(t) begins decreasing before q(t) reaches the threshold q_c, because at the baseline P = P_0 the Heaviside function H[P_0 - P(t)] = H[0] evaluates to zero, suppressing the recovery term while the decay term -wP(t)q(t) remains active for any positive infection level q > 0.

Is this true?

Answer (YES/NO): NO